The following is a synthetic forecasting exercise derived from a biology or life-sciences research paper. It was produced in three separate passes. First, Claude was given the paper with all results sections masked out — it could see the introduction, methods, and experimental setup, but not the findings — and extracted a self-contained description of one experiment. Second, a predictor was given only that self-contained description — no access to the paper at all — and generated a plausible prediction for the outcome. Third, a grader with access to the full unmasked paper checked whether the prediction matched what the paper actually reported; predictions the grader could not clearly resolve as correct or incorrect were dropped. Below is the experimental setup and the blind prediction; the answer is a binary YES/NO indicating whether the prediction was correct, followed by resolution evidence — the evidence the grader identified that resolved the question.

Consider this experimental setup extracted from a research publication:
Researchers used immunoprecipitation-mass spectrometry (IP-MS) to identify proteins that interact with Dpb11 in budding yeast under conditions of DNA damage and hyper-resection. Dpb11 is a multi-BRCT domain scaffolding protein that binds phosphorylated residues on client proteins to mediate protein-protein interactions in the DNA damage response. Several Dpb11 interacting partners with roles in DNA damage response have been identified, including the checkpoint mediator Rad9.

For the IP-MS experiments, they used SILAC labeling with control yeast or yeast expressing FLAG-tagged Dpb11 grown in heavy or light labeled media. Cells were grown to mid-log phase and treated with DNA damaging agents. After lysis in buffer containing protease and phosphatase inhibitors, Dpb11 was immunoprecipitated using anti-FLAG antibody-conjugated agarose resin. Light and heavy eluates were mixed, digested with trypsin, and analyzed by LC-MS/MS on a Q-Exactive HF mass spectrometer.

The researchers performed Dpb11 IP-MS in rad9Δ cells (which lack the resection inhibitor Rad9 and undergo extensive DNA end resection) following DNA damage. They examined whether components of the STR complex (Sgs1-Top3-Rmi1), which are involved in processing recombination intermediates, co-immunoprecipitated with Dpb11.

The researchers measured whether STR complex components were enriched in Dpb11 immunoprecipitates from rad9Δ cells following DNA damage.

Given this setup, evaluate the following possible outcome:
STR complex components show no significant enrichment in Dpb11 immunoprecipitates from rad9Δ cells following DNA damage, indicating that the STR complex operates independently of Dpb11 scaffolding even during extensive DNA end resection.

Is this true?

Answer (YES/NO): NO